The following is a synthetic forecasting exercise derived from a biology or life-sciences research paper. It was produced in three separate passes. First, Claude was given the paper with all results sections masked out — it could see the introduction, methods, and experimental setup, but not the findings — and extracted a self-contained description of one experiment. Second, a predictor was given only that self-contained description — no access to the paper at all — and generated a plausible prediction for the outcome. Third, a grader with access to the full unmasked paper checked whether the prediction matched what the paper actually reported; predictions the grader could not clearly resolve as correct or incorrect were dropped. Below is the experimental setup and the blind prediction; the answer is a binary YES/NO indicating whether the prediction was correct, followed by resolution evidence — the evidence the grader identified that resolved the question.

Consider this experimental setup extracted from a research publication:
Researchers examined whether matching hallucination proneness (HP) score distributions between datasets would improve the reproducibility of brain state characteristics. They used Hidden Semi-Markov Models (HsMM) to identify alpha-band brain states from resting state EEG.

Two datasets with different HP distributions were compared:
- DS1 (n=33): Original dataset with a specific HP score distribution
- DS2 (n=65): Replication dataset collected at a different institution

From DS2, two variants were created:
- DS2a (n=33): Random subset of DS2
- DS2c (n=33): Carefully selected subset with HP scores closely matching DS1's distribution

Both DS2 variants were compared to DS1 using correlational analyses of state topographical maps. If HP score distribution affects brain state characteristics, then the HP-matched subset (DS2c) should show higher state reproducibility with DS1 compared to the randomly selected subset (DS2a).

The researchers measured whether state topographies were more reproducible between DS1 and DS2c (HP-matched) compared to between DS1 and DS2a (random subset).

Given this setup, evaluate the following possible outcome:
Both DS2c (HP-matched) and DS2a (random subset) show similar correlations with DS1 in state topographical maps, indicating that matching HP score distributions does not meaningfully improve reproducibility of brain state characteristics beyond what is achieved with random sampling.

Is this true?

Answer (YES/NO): YES